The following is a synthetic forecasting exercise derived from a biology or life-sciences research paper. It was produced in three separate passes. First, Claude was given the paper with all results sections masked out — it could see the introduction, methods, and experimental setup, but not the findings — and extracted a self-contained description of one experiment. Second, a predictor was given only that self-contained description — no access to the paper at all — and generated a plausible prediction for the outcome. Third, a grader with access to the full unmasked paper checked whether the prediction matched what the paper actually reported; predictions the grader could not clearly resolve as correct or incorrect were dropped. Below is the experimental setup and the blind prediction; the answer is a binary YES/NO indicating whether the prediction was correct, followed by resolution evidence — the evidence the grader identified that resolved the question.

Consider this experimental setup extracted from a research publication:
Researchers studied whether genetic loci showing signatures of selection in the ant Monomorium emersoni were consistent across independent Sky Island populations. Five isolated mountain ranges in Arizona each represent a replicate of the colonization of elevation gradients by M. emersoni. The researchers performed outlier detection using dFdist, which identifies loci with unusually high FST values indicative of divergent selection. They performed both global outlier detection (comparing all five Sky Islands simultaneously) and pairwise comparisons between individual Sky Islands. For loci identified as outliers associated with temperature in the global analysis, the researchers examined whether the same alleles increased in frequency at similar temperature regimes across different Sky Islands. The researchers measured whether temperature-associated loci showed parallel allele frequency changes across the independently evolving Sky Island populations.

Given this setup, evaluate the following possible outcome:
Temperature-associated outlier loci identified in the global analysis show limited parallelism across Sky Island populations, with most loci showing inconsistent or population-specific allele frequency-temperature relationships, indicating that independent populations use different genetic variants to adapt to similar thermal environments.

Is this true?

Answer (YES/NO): NO